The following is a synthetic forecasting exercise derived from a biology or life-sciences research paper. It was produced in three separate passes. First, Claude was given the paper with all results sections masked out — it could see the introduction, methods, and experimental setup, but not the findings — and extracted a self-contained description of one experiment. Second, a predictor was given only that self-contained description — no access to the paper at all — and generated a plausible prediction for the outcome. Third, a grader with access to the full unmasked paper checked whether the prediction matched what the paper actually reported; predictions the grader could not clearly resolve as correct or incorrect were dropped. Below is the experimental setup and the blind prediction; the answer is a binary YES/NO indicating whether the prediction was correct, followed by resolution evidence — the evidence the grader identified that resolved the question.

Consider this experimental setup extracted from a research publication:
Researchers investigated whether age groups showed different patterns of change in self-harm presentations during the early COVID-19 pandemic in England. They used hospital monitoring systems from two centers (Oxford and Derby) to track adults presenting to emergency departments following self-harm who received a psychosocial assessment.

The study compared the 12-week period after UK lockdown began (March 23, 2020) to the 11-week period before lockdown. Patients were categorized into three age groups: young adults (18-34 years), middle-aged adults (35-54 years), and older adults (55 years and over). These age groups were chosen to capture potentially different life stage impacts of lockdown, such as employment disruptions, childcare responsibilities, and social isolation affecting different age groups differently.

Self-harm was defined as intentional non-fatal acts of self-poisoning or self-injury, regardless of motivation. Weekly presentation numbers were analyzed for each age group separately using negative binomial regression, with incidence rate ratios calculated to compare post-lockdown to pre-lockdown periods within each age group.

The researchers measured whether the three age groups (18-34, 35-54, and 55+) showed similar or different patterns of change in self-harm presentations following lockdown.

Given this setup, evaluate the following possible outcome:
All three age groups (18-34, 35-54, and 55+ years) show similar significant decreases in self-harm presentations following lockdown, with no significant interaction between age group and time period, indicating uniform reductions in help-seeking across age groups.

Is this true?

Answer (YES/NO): NO